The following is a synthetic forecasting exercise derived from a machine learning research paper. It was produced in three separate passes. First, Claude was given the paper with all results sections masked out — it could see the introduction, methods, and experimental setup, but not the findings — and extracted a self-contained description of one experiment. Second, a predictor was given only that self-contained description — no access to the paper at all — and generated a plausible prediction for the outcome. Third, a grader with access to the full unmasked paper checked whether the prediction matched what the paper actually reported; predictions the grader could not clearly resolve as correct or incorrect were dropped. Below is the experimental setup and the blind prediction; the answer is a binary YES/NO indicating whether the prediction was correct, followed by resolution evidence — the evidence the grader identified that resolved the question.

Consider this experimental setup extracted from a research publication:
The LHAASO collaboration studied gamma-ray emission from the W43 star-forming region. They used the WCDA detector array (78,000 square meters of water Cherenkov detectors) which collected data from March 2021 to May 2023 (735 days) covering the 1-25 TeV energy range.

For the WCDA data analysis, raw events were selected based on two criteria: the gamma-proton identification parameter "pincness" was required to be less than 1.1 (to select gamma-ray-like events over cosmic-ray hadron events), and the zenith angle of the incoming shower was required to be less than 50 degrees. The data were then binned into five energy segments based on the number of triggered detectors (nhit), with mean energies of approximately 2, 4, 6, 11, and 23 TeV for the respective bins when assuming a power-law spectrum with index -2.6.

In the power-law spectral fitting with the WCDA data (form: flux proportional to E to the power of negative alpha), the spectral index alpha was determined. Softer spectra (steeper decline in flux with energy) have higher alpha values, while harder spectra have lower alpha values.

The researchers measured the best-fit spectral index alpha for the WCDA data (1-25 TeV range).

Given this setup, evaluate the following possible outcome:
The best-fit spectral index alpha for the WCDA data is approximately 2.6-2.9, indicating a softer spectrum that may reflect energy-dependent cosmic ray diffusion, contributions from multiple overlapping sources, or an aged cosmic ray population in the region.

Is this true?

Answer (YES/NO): YES